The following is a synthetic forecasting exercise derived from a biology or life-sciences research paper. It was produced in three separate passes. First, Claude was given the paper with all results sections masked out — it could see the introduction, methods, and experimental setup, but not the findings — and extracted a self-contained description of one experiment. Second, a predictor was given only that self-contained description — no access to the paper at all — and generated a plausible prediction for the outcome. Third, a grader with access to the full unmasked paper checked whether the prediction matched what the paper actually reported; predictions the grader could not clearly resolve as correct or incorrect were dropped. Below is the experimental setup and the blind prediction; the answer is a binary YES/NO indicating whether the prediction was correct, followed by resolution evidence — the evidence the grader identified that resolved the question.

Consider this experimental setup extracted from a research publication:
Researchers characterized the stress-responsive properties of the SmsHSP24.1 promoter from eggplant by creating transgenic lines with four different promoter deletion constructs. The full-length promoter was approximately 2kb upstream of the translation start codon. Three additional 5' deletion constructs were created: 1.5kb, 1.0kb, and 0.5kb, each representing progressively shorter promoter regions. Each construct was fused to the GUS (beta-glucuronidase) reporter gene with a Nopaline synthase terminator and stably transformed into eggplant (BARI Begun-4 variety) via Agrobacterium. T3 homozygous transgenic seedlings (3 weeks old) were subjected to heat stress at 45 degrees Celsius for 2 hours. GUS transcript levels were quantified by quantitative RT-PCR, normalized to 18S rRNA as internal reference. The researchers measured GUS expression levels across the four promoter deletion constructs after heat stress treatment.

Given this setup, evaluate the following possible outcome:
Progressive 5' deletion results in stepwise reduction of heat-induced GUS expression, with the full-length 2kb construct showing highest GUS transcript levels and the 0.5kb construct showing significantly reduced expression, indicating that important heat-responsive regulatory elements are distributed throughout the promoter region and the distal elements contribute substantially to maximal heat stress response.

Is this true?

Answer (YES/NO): YES